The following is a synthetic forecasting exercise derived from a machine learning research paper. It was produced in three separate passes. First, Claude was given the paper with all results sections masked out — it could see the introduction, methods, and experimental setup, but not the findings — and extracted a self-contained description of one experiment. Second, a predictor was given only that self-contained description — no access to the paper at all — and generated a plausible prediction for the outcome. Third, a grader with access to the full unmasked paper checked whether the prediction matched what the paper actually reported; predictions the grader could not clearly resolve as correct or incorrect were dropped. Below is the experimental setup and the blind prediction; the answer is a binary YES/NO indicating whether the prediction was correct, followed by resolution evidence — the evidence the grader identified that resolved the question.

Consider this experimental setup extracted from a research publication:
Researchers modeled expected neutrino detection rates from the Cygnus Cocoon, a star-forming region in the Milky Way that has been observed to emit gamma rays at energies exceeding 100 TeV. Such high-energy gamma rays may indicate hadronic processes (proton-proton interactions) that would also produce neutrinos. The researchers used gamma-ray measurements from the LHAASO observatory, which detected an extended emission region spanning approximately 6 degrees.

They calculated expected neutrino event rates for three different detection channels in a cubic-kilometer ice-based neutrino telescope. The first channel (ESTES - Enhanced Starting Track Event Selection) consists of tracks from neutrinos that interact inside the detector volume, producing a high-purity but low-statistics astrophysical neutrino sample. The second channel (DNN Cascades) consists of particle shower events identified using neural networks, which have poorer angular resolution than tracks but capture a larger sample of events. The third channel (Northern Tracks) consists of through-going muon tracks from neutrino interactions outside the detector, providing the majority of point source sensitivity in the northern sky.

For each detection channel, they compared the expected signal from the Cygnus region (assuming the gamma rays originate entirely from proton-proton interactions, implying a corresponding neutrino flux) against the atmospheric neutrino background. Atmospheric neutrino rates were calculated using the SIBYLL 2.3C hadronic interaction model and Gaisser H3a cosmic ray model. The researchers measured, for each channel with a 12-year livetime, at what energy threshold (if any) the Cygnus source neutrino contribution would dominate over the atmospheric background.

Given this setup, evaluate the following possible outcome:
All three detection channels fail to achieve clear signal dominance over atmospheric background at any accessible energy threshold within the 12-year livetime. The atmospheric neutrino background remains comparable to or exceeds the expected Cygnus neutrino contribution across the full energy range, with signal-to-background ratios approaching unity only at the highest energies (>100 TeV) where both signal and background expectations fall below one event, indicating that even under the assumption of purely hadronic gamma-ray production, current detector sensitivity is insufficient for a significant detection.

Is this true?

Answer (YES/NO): NO